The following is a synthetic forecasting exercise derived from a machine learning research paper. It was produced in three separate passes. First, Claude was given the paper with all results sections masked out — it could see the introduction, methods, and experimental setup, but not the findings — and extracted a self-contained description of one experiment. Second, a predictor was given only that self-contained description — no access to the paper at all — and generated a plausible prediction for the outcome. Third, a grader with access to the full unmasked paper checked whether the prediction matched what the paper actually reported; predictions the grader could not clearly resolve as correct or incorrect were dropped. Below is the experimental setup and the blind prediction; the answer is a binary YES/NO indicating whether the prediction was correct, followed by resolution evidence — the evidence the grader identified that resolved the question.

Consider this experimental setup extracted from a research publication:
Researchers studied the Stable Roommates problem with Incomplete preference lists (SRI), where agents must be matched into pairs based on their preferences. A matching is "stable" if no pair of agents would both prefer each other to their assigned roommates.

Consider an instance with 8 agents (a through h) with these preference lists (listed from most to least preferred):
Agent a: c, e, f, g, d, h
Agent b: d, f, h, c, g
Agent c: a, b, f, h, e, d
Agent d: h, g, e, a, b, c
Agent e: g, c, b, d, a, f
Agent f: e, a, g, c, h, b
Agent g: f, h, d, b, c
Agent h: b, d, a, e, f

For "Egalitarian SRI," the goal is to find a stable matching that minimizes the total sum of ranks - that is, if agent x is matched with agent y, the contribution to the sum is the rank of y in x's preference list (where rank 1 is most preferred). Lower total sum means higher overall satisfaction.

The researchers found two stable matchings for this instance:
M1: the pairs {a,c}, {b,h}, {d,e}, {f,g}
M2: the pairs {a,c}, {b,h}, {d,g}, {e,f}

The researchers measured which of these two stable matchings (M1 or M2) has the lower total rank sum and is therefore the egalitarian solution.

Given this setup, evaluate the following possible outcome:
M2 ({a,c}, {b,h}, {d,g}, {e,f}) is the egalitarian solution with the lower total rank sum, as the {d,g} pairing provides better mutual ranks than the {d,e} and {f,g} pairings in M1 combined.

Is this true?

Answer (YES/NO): NO